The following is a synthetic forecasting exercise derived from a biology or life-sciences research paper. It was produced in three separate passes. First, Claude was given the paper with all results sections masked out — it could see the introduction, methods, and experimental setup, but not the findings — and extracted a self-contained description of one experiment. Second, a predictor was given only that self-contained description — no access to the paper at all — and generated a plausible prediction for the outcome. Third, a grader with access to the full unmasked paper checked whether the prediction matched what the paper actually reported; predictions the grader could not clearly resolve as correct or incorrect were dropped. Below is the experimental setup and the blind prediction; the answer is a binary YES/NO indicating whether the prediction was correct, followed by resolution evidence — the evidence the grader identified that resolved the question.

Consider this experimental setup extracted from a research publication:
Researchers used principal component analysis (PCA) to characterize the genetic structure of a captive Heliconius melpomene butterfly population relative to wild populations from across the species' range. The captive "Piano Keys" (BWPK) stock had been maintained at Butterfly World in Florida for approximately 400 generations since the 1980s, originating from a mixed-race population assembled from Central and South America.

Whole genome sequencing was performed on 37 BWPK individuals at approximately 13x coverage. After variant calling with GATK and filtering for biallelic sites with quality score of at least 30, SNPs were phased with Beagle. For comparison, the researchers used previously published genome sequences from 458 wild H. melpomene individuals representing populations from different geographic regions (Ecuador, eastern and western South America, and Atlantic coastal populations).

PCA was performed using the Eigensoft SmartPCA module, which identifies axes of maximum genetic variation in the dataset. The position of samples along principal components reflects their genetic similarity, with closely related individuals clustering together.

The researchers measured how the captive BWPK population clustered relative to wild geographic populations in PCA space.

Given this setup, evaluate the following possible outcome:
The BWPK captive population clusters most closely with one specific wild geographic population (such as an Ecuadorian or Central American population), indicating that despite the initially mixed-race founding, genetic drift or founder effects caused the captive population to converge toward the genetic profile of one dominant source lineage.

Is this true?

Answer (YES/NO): NO